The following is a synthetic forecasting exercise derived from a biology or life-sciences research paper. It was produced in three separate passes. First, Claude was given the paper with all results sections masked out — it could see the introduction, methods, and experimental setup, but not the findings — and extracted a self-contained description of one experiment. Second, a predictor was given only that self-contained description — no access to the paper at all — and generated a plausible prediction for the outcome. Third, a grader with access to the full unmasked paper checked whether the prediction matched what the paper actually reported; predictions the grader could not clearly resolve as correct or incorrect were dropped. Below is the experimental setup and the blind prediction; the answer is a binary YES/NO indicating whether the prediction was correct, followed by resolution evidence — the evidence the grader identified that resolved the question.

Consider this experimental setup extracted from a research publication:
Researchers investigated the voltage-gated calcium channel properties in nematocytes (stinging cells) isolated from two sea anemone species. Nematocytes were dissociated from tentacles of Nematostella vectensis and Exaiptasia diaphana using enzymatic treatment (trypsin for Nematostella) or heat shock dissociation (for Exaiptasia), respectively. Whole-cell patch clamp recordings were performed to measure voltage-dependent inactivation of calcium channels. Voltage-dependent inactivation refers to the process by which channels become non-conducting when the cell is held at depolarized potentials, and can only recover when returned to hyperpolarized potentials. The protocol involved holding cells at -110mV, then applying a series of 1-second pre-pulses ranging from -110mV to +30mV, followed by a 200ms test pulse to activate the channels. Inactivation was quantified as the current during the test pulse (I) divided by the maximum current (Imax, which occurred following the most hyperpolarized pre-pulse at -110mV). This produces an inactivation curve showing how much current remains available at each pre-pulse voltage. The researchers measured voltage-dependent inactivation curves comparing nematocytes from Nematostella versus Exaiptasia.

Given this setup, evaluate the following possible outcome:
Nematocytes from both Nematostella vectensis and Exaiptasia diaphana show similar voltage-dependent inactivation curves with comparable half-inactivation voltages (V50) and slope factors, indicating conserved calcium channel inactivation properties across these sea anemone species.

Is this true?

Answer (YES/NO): NO